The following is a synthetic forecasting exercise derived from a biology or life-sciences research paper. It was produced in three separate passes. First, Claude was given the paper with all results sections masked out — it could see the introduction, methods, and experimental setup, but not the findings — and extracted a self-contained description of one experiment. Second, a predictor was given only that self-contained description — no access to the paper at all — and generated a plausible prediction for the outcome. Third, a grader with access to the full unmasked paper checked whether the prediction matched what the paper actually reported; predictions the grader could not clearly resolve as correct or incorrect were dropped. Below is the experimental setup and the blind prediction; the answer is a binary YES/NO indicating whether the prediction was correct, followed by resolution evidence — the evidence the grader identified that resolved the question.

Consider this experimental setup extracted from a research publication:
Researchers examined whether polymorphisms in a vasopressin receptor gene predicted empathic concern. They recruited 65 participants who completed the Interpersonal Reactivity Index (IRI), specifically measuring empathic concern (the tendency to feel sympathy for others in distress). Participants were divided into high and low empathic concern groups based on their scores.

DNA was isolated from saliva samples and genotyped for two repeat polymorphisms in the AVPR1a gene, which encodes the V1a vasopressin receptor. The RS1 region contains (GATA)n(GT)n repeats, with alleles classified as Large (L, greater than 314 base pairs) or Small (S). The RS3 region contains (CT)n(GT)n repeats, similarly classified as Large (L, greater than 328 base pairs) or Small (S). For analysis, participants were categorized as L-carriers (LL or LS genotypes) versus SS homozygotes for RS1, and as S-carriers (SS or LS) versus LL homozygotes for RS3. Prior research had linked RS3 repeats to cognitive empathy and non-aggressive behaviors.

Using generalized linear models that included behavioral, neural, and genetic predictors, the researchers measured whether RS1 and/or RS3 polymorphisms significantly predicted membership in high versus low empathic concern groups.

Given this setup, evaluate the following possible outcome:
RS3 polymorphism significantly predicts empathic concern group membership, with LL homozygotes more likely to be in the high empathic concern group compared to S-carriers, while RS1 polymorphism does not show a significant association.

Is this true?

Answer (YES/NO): NO